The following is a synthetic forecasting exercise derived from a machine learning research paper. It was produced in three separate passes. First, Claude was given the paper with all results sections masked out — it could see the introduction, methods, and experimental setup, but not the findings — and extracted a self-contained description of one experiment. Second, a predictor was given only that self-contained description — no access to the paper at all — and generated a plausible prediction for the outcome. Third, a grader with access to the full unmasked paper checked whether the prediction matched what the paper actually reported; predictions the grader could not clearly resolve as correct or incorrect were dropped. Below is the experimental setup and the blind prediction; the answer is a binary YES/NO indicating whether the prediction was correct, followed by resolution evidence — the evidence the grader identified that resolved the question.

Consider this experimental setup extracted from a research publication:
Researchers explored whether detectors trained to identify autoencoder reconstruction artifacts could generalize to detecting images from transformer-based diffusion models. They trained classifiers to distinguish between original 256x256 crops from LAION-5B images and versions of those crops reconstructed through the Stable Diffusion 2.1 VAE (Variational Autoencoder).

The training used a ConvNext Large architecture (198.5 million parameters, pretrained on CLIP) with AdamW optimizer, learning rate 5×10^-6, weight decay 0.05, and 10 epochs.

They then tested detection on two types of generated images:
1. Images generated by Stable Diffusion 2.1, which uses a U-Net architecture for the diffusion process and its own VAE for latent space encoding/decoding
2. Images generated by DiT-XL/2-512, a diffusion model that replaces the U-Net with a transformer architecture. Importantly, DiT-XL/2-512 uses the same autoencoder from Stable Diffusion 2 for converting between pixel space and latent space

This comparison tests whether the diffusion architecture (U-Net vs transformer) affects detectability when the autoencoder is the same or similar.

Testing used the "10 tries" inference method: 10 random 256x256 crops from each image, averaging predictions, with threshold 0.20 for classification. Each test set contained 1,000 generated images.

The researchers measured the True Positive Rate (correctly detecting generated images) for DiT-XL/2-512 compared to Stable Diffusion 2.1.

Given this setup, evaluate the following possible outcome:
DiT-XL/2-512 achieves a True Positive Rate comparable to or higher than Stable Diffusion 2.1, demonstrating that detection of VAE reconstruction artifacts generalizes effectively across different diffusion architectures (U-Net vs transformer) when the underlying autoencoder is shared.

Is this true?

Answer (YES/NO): NO